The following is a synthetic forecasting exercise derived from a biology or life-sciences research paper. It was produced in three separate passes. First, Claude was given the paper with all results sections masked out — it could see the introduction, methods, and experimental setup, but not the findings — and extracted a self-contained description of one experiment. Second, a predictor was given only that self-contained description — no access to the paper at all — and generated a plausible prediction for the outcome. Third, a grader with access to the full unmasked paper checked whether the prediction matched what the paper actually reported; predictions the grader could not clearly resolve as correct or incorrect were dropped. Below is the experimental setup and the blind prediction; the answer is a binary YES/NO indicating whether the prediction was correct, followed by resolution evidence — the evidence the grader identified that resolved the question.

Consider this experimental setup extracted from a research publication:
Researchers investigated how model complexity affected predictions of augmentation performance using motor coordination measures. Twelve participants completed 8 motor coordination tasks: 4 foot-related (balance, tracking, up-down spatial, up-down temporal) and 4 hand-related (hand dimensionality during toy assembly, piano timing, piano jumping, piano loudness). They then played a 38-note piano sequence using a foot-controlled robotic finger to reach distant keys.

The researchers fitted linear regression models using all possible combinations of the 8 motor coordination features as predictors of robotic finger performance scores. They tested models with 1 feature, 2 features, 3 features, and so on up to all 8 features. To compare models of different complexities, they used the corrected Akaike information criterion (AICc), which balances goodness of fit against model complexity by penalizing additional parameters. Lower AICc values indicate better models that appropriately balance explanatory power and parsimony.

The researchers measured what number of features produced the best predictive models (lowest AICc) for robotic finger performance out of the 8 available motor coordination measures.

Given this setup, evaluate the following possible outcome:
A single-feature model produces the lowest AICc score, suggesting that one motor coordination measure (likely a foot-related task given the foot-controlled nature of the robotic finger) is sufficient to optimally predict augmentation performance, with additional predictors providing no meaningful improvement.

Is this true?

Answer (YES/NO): NO